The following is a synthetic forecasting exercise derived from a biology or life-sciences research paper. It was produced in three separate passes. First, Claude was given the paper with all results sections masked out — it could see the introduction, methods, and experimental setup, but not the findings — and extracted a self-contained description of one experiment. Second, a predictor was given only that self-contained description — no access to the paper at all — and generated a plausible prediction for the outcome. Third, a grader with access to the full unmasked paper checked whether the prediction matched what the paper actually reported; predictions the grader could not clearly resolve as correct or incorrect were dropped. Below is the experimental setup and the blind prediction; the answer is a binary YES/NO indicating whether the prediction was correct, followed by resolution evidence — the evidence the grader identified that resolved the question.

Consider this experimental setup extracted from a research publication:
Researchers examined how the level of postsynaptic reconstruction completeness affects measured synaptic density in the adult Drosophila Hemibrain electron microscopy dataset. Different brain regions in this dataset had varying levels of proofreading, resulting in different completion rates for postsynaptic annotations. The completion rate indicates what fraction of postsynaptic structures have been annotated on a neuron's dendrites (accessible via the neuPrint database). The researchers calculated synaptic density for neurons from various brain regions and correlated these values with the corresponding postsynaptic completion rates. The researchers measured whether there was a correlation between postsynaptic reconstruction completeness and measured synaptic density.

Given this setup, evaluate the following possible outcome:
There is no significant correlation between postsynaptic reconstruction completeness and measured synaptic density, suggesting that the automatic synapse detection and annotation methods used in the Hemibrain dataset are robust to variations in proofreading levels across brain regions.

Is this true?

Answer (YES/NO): NO